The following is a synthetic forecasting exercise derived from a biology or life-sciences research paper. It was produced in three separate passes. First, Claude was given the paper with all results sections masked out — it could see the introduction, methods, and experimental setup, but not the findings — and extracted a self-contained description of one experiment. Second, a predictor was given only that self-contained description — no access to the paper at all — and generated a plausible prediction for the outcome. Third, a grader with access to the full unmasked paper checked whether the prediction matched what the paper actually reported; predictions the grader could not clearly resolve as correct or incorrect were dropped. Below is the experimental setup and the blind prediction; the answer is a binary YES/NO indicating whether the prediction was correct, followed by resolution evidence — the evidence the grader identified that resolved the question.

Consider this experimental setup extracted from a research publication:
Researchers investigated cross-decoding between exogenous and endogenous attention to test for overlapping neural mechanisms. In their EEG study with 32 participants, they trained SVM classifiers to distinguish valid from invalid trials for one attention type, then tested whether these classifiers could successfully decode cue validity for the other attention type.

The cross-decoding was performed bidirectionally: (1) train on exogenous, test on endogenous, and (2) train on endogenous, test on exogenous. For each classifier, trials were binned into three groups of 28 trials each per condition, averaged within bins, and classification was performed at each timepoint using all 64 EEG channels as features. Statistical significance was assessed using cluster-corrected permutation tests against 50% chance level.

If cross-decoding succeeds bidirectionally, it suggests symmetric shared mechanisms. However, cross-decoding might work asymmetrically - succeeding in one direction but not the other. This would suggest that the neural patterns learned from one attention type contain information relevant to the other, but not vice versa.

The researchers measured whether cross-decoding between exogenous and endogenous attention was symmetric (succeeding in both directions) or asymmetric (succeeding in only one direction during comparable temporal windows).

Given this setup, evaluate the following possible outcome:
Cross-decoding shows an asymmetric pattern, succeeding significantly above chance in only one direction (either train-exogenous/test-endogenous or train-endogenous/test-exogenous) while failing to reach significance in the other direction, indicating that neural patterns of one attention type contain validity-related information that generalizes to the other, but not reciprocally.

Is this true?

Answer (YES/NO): NO